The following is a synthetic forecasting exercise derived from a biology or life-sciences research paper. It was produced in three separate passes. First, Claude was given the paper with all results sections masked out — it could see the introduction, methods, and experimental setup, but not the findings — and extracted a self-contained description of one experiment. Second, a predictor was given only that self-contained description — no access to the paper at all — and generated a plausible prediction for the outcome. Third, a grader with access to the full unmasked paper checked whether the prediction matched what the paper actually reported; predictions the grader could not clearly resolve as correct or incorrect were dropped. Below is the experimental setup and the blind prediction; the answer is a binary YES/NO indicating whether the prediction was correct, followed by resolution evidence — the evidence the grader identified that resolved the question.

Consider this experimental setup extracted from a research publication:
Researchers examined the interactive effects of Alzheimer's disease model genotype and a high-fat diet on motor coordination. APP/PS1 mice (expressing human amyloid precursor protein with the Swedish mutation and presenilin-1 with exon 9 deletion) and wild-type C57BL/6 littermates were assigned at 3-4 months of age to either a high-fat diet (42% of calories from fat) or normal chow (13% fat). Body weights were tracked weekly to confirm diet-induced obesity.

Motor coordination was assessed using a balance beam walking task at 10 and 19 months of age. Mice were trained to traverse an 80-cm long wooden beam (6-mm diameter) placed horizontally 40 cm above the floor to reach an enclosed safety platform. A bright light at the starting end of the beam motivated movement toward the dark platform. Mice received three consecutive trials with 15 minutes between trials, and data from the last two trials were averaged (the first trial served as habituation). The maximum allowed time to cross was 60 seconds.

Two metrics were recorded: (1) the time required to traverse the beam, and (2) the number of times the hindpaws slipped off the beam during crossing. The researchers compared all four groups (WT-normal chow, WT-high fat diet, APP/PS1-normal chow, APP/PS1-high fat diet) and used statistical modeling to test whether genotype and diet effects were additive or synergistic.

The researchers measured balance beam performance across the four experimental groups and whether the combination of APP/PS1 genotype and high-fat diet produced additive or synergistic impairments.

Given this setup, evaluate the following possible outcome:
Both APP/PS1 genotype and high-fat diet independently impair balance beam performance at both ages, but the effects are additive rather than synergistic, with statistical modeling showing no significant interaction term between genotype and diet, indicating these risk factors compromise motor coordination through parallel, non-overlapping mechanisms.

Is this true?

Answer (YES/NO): NO